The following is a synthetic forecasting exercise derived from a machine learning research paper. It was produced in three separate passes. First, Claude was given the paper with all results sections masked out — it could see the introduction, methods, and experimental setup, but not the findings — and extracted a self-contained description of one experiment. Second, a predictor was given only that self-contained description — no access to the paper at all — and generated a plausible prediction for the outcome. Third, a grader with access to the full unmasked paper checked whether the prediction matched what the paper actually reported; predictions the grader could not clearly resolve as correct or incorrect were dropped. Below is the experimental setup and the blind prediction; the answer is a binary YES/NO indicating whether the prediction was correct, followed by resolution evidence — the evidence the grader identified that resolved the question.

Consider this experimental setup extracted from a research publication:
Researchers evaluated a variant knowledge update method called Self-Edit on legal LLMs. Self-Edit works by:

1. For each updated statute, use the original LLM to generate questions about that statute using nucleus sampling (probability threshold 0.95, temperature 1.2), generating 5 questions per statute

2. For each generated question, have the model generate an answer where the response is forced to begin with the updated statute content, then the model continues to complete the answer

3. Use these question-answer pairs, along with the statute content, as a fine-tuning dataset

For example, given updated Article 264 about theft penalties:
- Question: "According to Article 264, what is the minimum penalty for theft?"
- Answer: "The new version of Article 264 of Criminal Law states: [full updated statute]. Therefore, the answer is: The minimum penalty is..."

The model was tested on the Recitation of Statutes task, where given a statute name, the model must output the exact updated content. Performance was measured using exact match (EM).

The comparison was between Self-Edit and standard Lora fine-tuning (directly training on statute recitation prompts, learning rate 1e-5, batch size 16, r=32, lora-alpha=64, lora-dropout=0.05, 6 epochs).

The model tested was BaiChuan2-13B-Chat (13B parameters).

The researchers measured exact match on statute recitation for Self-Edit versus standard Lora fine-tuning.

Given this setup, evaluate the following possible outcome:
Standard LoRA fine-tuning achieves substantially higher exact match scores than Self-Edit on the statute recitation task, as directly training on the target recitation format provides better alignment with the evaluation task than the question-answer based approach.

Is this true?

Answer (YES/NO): NO